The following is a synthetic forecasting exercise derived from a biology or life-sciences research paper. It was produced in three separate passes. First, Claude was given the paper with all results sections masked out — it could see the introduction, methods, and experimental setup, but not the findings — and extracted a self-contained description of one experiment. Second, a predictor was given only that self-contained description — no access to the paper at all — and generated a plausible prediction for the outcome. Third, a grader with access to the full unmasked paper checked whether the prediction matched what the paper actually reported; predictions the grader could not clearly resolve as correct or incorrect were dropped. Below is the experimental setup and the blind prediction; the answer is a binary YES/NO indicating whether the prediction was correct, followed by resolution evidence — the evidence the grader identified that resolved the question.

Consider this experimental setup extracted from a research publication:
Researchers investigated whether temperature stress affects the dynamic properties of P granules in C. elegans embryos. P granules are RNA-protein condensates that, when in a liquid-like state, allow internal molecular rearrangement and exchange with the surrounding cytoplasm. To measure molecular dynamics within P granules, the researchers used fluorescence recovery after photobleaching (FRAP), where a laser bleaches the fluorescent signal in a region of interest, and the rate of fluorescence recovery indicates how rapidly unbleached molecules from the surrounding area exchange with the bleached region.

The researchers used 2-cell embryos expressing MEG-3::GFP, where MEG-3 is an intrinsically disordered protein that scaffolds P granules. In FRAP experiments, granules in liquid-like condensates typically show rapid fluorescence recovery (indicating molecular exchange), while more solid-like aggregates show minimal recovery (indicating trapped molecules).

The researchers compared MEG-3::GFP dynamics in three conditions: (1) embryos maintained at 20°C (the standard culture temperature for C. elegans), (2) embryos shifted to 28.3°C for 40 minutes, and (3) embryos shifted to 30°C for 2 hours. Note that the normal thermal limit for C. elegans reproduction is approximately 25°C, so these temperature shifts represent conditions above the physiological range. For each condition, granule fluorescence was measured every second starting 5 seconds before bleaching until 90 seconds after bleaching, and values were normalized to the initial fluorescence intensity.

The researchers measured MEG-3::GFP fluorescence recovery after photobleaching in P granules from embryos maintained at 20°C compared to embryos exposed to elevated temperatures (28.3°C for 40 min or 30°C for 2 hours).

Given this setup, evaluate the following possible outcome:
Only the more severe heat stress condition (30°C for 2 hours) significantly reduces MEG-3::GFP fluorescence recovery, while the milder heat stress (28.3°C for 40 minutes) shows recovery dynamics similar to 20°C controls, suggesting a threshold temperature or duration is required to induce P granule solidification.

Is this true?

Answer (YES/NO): NO